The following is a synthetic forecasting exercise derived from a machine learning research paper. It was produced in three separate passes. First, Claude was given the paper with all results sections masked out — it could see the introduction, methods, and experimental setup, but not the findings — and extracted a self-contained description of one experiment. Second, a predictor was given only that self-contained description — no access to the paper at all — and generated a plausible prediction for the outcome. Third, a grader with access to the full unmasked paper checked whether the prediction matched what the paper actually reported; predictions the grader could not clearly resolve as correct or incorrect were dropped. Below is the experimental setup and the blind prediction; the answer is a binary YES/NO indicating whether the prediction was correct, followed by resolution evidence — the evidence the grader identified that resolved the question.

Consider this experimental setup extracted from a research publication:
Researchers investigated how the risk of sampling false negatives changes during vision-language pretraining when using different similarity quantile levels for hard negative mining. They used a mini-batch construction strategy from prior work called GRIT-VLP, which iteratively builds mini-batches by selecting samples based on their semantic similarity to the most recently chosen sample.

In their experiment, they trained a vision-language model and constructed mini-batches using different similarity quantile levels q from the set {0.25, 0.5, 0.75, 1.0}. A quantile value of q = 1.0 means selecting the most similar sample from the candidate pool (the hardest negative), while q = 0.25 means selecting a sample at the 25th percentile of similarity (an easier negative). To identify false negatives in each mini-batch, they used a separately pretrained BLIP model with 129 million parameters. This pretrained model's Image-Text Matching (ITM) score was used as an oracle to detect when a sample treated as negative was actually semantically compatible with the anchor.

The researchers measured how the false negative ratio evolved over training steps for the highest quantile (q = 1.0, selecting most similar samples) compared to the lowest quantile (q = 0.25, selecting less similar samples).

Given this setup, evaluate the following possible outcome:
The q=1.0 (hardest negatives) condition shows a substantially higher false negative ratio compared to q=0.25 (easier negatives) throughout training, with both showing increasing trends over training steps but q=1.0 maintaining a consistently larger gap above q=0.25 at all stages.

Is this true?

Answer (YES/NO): NO